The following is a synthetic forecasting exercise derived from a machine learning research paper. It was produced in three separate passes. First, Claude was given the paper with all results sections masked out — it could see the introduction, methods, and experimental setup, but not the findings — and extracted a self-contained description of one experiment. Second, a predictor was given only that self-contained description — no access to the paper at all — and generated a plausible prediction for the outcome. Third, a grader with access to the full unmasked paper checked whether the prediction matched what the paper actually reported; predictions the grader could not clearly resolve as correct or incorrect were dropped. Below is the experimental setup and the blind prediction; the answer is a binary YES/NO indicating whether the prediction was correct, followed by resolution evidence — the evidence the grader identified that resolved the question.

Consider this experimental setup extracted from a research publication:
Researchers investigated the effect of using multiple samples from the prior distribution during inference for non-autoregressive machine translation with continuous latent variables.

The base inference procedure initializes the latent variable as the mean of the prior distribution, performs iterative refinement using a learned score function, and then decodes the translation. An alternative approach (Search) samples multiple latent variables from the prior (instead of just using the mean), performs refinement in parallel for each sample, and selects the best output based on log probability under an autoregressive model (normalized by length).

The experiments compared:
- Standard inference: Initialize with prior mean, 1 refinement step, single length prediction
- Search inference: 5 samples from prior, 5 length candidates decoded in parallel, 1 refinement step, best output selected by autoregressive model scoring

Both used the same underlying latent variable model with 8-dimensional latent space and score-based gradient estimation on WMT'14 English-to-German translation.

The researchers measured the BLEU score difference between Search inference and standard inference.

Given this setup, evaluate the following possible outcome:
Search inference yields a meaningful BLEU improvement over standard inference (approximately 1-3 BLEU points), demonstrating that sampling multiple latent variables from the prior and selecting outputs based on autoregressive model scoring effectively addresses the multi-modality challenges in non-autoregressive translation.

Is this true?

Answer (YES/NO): YES